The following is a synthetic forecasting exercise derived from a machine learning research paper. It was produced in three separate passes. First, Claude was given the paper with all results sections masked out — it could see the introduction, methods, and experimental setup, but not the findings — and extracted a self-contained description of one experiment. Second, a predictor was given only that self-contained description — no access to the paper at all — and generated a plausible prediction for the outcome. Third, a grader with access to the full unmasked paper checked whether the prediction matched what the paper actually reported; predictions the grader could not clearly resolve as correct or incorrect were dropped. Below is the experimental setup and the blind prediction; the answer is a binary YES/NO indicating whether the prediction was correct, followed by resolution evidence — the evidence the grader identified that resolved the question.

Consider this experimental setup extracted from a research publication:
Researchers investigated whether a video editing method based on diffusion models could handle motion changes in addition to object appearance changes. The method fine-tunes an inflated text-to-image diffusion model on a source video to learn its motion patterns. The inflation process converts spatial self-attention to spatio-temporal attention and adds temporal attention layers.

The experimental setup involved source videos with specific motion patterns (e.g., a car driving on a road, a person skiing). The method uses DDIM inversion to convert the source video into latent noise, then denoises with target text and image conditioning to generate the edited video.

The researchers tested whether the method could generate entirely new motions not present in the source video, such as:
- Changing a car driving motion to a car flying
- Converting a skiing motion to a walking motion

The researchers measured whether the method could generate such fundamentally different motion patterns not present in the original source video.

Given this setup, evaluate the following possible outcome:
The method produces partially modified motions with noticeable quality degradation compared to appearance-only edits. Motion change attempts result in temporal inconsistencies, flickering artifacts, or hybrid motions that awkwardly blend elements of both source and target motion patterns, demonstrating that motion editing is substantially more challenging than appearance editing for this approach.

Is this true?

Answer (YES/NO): NO